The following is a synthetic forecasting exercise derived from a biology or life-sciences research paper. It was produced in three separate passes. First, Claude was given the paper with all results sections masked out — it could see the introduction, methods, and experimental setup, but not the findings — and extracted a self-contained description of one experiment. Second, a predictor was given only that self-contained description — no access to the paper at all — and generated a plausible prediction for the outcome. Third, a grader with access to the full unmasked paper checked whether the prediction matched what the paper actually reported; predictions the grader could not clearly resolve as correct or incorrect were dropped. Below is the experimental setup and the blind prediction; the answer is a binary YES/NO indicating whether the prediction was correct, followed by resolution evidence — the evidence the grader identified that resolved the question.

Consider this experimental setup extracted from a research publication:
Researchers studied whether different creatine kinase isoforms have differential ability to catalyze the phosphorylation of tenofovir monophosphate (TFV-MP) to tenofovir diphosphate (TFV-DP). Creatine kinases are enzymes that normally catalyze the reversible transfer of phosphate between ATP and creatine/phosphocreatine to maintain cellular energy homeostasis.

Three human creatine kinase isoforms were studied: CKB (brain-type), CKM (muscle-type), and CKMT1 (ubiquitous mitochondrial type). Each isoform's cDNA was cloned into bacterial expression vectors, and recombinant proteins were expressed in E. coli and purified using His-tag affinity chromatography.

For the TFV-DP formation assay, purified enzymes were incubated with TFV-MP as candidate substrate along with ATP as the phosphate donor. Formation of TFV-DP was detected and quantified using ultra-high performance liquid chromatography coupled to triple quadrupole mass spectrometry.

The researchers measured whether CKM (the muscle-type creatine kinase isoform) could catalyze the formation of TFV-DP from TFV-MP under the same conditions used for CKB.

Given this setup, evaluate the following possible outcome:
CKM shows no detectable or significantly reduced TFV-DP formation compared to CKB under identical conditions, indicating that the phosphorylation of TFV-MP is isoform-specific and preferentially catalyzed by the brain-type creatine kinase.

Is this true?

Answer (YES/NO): NO